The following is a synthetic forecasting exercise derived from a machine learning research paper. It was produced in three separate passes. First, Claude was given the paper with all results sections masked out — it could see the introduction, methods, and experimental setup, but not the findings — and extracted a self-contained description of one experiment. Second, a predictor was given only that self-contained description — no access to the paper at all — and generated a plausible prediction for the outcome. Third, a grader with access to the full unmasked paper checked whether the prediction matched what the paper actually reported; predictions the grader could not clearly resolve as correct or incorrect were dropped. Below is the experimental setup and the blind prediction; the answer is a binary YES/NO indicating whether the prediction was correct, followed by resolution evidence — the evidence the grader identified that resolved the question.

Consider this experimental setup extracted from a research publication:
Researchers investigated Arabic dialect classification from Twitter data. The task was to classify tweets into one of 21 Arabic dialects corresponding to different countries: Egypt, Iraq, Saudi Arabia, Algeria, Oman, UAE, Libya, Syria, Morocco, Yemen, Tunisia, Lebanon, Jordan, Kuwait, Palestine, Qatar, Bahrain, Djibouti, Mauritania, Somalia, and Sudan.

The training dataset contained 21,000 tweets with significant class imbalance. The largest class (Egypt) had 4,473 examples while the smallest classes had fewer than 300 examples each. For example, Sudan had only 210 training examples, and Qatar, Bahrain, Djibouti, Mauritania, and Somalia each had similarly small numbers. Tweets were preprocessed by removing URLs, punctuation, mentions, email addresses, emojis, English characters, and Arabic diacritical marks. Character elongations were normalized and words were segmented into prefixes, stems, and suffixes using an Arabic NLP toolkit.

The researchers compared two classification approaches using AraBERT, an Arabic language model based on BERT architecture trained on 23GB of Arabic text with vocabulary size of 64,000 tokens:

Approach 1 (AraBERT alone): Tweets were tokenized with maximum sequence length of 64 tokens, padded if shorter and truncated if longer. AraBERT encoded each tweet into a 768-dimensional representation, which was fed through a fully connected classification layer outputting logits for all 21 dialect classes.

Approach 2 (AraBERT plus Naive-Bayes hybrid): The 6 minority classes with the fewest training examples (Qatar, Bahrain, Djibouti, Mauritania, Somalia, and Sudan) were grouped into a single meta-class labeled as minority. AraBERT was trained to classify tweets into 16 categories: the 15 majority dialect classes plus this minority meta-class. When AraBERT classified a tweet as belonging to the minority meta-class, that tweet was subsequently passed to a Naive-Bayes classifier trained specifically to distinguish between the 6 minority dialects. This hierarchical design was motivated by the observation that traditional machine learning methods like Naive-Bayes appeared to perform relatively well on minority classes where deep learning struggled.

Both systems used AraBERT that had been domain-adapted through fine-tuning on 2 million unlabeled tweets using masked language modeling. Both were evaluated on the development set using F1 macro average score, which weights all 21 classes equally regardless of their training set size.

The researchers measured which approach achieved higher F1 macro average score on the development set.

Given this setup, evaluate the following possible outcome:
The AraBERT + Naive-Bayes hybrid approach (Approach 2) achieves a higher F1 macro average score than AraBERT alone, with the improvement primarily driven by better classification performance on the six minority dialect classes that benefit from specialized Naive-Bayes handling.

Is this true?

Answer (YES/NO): NO